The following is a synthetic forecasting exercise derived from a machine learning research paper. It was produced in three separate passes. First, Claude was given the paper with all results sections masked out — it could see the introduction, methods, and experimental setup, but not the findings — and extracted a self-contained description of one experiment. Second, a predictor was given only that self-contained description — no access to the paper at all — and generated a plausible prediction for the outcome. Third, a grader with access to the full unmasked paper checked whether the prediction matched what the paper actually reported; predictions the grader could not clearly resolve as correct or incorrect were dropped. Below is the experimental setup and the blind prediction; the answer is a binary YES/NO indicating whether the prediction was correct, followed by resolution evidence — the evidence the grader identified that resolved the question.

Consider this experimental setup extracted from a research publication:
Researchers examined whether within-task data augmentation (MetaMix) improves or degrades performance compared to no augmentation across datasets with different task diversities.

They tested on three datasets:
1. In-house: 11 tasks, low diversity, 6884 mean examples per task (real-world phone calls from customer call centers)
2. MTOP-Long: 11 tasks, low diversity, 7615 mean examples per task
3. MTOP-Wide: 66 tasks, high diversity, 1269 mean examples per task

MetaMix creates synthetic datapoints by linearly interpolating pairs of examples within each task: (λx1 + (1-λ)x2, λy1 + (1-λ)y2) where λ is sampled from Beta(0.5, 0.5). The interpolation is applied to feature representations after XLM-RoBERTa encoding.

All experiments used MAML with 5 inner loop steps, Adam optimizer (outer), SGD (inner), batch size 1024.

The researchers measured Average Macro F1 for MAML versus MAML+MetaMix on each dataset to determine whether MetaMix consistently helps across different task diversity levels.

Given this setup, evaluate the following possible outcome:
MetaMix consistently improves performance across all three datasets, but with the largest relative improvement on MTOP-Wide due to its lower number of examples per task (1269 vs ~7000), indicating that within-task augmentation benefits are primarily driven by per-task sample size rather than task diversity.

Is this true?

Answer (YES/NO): NO